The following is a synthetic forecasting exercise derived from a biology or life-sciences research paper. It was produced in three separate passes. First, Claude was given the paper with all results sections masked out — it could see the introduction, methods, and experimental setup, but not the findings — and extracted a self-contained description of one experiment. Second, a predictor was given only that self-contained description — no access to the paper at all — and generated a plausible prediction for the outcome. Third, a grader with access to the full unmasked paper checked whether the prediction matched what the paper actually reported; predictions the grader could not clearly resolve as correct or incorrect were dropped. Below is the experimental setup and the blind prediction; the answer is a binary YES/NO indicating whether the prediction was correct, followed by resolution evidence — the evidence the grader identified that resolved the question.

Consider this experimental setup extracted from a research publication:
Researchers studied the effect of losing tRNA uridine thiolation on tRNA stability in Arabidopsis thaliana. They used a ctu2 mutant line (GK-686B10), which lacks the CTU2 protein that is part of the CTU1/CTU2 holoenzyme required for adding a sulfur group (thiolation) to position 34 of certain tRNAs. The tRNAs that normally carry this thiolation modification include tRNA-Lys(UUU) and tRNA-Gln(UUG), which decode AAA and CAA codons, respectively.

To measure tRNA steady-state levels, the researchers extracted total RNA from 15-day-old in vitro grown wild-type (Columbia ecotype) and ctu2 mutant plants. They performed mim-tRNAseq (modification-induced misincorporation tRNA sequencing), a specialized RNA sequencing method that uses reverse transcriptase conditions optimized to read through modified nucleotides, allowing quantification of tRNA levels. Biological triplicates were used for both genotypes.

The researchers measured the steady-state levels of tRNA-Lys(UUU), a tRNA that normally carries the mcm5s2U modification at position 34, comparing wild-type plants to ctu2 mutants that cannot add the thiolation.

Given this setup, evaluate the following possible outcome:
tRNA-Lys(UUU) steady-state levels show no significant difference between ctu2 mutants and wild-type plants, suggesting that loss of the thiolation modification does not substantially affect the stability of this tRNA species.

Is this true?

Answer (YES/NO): NO